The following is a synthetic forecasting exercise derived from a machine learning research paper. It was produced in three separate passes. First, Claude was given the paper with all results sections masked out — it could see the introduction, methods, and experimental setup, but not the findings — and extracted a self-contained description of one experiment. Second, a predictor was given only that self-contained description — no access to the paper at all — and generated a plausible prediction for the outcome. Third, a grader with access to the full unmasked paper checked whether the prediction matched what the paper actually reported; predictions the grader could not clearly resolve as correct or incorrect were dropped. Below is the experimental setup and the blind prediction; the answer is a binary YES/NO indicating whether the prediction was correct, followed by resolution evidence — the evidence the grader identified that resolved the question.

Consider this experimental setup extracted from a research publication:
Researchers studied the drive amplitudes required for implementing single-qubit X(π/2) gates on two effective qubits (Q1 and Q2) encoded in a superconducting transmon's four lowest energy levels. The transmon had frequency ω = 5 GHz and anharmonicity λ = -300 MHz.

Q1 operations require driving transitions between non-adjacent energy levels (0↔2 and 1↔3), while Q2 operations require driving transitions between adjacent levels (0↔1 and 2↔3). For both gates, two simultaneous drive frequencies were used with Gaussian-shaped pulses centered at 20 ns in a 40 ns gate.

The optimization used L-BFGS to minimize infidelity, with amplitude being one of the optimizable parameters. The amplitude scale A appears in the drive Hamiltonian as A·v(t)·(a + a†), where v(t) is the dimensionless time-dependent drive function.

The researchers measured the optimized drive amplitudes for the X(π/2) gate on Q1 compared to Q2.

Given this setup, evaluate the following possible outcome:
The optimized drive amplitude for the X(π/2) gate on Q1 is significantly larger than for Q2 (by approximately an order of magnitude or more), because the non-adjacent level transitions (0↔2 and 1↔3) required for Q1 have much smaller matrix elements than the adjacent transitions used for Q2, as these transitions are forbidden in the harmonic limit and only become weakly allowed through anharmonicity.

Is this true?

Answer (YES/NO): NO